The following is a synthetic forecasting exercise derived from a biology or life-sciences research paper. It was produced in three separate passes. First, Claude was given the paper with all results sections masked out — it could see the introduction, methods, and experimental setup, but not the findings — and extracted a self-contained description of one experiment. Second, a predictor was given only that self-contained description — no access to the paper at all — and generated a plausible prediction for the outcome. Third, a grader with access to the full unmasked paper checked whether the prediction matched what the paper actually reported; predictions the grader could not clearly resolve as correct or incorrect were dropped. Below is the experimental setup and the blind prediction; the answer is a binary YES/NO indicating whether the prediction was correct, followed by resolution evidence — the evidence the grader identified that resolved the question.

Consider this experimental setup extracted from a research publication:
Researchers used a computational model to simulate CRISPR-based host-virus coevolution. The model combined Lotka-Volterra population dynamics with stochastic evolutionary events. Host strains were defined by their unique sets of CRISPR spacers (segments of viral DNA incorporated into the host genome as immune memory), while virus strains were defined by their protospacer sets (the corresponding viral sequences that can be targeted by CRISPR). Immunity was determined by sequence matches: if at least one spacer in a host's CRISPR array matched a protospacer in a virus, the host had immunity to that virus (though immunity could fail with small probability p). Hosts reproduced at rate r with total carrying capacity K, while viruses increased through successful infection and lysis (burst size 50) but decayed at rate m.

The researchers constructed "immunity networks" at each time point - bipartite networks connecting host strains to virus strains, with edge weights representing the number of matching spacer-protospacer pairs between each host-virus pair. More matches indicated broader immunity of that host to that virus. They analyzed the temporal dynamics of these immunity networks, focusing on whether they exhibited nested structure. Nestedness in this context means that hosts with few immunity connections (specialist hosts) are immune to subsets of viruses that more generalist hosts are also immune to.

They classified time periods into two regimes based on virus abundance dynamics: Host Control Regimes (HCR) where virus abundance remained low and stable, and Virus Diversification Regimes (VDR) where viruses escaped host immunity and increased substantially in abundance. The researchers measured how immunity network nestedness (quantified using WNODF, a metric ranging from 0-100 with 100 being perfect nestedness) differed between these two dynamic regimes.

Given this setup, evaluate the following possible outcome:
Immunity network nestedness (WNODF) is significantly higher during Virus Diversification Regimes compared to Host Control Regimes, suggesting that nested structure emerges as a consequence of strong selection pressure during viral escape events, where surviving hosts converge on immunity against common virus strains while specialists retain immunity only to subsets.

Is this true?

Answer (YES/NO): YES